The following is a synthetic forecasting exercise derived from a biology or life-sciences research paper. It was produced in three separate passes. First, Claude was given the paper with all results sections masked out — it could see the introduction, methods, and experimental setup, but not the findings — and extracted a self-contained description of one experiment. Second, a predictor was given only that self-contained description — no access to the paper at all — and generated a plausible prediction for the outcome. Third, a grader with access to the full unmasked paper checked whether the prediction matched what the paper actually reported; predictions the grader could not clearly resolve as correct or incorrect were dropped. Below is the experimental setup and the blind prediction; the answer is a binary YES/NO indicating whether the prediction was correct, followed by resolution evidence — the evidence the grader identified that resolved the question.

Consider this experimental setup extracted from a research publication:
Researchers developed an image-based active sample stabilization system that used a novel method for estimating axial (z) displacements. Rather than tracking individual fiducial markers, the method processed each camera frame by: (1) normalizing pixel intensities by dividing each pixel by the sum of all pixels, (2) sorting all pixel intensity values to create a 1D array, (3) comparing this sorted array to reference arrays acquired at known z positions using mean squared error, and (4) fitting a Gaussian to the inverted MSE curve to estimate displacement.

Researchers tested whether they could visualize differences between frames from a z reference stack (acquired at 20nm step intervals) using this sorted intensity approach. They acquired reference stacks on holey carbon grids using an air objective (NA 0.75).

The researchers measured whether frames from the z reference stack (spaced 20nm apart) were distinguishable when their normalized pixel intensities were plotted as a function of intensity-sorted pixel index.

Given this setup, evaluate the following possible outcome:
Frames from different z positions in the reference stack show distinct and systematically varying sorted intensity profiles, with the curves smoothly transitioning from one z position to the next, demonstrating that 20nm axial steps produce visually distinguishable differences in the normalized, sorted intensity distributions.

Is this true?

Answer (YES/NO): YES